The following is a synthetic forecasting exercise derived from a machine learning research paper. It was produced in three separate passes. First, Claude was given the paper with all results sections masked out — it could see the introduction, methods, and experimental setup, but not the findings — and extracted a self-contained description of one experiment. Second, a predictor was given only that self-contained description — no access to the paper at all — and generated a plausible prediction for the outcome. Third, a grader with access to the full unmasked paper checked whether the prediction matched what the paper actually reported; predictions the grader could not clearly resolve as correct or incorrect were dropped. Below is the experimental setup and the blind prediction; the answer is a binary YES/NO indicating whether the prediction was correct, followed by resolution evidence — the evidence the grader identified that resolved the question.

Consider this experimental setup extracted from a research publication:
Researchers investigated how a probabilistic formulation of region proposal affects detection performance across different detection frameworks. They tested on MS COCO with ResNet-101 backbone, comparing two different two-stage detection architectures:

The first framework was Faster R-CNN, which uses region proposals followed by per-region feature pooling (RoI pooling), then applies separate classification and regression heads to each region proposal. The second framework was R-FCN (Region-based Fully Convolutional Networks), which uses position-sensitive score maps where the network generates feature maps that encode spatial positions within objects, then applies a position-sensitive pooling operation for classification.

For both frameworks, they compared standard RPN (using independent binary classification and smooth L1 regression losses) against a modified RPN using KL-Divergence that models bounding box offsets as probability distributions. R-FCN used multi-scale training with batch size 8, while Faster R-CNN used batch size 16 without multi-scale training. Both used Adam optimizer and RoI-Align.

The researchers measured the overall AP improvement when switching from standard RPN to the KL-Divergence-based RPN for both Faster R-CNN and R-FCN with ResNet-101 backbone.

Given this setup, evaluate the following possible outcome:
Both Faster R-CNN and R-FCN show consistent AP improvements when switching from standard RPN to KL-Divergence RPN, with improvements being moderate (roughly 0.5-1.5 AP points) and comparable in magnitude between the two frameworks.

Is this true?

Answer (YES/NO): NO